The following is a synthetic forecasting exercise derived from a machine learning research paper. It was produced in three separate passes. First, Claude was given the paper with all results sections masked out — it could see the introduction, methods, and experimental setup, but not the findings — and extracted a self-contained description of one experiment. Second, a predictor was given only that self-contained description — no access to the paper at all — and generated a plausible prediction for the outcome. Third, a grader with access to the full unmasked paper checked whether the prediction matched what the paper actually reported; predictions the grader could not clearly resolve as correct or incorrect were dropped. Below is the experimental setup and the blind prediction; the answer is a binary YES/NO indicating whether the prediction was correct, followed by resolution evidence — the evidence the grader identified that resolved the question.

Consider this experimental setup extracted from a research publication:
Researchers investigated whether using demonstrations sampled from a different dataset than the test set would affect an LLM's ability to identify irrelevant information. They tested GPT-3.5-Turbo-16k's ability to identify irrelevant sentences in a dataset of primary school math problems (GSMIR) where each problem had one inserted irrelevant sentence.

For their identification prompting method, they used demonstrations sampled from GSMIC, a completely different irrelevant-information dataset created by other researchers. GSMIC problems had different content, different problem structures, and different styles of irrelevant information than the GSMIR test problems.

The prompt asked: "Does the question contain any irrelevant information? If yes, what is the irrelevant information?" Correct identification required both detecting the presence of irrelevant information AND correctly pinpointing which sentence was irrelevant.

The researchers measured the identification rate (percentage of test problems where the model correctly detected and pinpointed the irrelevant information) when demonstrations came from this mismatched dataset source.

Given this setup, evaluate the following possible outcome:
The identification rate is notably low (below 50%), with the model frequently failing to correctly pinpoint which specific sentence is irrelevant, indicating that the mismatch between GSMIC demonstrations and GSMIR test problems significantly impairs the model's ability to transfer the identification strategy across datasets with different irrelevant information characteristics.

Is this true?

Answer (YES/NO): NO